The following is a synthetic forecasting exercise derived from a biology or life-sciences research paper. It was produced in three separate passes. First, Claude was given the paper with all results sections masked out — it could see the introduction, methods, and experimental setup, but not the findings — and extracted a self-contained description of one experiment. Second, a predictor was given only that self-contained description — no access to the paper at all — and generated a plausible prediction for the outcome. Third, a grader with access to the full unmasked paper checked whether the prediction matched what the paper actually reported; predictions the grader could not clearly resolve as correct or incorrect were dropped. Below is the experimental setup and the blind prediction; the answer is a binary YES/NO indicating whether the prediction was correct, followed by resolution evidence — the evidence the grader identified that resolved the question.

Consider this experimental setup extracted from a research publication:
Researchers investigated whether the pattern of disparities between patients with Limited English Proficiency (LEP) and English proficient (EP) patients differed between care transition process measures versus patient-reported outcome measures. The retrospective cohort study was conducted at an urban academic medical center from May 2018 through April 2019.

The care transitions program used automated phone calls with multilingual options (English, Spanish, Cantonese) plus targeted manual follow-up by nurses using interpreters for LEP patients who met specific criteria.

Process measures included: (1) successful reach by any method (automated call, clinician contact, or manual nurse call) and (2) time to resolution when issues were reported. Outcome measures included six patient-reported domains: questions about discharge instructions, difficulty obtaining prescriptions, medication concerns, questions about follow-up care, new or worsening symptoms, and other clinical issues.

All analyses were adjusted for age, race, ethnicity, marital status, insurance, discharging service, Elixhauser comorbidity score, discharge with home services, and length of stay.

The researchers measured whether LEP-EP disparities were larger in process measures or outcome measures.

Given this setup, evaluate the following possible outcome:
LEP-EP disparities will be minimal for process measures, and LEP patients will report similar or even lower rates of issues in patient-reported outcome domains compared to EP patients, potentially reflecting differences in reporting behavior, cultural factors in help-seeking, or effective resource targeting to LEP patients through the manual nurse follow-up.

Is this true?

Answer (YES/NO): NO